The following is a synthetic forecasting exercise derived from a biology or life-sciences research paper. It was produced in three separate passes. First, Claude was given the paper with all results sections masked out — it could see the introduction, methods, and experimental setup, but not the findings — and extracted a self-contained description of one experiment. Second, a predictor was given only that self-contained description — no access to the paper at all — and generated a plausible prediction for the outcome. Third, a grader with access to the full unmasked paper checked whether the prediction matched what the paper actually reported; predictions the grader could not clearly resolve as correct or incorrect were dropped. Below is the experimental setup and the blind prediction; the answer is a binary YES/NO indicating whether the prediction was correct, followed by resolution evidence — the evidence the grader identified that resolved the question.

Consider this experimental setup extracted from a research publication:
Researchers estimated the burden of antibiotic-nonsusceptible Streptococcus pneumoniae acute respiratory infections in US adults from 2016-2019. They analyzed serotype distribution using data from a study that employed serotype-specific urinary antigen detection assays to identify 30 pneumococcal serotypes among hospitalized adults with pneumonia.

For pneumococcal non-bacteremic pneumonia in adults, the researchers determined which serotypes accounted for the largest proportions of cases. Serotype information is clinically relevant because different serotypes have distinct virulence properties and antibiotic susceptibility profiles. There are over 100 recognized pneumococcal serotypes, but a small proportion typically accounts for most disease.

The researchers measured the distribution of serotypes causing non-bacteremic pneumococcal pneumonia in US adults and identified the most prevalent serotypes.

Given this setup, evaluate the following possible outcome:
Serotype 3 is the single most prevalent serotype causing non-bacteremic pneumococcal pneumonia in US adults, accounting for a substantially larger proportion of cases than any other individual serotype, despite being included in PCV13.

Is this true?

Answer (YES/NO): YES